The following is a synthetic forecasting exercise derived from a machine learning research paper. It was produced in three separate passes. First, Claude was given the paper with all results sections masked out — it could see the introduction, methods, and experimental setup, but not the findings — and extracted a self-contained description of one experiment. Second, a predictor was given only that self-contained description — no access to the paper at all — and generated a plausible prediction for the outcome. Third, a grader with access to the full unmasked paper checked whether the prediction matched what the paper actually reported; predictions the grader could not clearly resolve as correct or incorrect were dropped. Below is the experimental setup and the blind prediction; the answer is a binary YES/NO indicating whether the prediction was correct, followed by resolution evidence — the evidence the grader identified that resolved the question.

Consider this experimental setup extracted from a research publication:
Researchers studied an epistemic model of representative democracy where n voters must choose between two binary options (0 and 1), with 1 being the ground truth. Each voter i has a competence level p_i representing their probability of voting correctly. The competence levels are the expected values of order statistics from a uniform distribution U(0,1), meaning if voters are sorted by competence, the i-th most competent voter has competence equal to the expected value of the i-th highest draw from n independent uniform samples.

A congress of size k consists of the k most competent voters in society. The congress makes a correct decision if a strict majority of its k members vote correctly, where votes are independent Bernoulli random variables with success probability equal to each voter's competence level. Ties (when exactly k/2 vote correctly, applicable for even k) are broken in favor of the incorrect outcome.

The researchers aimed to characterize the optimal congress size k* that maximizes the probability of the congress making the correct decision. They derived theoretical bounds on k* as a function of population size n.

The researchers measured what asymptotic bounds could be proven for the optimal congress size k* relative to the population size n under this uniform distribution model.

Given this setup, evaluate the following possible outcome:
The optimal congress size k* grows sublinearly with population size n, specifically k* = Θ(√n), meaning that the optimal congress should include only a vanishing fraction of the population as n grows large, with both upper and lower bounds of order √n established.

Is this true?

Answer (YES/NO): NO